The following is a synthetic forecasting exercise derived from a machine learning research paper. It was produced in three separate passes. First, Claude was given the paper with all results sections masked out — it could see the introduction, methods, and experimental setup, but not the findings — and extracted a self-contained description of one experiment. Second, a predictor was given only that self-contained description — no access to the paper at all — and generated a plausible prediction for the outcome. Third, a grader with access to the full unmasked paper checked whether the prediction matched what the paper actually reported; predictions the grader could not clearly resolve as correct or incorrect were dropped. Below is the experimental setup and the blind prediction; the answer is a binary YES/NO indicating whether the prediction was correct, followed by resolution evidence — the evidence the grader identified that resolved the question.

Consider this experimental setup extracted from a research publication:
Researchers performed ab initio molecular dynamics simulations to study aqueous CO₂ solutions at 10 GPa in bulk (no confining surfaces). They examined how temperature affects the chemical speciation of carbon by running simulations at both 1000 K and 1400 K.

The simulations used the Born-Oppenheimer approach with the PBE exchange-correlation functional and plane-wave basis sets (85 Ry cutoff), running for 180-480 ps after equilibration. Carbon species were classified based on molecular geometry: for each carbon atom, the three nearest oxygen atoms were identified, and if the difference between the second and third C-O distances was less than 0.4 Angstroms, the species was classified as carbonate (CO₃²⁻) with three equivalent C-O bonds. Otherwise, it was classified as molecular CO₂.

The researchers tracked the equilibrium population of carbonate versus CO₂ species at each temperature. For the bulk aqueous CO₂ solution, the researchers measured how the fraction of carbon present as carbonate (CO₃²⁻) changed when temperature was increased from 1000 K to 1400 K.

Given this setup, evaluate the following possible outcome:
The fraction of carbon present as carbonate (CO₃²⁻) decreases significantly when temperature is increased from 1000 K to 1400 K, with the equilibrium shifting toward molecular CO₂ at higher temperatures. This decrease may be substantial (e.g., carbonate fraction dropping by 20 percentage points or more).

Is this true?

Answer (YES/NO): NO